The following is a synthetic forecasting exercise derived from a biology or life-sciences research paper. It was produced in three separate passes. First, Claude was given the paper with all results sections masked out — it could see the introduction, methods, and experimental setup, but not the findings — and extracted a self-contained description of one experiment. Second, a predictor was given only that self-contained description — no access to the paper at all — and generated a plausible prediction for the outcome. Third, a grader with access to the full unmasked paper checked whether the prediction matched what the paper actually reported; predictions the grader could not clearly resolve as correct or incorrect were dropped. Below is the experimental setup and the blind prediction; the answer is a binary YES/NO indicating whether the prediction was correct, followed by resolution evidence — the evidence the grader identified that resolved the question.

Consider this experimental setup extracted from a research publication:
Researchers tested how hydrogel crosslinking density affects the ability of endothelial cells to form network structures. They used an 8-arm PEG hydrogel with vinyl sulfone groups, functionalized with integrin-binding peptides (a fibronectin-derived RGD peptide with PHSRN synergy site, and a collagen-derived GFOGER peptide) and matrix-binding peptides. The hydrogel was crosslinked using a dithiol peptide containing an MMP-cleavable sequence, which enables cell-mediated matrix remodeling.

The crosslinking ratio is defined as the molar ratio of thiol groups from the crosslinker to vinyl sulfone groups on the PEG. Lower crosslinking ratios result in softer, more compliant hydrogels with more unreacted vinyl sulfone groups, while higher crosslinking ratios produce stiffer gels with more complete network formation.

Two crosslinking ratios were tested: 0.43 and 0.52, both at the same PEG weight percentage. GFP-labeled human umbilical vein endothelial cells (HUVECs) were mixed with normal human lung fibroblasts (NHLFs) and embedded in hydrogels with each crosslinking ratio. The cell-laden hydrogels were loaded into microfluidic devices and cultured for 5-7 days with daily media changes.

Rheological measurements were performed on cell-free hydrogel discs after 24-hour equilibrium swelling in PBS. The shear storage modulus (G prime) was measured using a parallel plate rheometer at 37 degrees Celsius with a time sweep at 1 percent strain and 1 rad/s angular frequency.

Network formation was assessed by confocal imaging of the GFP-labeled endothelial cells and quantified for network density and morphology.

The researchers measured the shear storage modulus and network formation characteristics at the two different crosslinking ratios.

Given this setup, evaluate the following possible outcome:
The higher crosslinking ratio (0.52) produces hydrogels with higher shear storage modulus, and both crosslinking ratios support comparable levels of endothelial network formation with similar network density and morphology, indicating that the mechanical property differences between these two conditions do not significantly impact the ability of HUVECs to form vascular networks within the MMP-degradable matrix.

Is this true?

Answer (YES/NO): NO